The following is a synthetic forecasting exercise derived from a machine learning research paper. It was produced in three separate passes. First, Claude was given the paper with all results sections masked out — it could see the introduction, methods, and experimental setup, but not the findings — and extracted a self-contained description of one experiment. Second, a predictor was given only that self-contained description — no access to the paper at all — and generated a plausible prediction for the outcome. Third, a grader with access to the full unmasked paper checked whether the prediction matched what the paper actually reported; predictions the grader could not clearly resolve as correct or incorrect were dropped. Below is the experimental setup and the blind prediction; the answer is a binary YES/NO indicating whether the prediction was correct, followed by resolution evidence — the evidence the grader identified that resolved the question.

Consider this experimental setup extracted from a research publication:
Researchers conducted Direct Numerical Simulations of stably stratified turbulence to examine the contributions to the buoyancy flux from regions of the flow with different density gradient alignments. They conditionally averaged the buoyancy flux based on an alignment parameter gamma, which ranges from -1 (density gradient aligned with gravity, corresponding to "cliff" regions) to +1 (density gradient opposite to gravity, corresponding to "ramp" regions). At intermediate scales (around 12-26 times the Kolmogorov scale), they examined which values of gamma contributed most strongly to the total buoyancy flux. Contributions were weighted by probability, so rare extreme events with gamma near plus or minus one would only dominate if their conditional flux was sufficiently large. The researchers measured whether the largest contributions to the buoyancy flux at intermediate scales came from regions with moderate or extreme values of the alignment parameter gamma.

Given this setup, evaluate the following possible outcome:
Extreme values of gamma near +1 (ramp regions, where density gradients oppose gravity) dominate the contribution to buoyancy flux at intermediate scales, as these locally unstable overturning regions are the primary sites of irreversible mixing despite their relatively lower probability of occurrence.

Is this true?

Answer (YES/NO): YES